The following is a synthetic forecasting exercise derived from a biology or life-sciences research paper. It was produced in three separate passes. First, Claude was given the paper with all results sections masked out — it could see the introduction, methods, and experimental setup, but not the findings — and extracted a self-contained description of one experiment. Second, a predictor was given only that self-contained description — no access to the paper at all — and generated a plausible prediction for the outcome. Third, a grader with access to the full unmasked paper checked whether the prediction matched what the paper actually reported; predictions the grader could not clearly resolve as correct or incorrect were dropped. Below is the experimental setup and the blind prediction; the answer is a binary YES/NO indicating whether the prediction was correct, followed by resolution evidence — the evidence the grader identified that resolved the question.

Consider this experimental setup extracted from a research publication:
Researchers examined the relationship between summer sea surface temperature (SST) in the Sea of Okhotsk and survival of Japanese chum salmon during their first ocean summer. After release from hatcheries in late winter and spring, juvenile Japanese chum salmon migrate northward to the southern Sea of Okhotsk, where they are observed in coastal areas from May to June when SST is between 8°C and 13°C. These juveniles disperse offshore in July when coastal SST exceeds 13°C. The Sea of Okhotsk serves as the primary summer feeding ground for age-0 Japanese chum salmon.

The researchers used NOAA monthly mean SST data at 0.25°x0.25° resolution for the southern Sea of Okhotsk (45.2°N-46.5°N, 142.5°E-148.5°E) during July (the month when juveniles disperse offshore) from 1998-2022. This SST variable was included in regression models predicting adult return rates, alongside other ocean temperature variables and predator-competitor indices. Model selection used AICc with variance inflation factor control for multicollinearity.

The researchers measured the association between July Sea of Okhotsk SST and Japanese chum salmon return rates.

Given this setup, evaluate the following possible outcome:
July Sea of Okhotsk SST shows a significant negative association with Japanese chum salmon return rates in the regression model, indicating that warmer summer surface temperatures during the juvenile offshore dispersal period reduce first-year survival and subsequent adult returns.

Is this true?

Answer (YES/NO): NO